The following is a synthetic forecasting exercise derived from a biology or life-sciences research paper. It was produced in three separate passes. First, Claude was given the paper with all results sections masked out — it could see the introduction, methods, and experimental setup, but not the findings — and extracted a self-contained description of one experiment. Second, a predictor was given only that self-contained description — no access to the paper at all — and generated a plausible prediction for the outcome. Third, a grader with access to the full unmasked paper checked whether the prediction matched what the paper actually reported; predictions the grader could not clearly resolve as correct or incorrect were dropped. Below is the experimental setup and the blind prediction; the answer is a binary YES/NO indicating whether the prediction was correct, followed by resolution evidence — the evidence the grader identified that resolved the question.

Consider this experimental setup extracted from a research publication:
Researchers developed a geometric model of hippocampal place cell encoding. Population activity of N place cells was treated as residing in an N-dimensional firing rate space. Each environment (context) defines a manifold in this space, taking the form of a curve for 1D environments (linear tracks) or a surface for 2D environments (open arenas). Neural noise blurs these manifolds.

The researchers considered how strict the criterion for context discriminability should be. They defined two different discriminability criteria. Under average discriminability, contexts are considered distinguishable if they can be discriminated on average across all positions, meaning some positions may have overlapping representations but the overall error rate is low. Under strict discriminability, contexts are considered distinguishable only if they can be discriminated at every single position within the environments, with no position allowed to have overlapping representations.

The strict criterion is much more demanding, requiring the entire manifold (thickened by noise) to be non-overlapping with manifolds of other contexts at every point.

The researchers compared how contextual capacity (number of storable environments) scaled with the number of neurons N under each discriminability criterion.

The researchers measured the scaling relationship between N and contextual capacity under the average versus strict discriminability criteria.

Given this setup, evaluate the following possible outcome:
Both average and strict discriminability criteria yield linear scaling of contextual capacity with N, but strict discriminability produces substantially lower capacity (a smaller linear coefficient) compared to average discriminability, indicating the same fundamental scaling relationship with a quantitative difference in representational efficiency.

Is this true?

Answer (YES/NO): NO